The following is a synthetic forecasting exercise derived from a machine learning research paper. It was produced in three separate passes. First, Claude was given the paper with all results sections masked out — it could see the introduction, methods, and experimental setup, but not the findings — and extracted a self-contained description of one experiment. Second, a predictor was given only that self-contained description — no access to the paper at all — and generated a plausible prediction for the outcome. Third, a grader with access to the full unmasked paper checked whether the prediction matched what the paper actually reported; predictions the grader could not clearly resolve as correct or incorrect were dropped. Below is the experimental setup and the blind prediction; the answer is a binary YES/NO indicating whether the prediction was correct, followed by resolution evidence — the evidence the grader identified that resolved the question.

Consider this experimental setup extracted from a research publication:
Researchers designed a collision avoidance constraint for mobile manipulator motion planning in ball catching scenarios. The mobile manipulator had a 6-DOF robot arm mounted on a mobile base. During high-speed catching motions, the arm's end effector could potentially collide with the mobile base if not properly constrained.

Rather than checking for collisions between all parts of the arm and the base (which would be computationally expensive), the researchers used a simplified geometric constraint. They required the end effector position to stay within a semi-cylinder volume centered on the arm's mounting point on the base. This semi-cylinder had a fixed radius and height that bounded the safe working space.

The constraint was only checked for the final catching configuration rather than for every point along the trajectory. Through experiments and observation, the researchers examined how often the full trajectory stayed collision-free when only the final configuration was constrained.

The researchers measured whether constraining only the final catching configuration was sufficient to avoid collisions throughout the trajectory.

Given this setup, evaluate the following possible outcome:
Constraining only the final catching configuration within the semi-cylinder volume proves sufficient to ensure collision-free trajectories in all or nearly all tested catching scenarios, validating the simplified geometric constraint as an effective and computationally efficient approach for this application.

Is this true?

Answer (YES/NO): YES